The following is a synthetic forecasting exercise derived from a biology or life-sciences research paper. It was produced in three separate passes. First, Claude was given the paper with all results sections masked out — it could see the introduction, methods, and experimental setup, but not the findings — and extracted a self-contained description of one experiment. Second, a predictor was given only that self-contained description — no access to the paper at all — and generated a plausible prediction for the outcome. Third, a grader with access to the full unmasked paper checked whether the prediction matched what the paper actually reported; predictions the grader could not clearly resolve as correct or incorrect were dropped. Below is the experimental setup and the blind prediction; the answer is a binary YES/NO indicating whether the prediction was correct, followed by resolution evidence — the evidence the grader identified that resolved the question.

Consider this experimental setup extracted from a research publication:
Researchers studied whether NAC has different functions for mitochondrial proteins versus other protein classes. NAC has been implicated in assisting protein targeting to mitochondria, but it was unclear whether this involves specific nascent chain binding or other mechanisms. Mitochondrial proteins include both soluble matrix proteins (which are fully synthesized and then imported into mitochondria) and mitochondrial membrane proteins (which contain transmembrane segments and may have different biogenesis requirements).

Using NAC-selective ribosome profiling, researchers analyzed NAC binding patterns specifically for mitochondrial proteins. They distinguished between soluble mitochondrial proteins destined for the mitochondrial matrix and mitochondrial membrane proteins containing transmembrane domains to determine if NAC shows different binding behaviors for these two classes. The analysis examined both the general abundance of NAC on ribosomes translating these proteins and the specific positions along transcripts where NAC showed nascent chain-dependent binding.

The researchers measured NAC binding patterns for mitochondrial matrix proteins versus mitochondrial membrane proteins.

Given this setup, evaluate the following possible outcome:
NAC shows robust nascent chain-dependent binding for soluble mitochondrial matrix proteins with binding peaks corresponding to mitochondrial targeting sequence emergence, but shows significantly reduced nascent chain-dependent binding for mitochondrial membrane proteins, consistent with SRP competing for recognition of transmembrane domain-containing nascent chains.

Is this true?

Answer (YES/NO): NO